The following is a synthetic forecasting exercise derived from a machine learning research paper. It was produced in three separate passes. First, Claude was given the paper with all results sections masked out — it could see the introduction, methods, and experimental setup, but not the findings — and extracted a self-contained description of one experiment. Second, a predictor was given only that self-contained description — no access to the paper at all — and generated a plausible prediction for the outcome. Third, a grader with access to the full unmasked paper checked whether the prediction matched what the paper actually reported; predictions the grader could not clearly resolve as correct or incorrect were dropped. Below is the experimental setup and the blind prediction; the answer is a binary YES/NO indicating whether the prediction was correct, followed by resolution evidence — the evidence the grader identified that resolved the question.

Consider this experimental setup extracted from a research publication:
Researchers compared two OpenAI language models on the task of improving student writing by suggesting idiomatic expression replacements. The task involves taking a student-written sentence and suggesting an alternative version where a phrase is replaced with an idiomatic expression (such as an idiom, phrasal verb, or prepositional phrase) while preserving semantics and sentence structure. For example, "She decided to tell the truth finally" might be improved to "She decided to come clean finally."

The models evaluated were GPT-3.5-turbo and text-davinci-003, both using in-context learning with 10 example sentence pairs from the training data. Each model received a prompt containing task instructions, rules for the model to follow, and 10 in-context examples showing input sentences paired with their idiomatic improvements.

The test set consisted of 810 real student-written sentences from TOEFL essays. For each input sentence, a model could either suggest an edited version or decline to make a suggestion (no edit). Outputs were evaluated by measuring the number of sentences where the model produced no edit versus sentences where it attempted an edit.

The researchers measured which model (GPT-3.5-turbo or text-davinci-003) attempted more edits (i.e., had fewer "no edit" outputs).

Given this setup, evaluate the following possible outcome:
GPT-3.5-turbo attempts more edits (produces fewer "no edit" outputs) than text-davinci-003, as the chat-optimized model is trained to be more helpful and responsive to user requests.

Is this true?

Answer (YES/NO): YES